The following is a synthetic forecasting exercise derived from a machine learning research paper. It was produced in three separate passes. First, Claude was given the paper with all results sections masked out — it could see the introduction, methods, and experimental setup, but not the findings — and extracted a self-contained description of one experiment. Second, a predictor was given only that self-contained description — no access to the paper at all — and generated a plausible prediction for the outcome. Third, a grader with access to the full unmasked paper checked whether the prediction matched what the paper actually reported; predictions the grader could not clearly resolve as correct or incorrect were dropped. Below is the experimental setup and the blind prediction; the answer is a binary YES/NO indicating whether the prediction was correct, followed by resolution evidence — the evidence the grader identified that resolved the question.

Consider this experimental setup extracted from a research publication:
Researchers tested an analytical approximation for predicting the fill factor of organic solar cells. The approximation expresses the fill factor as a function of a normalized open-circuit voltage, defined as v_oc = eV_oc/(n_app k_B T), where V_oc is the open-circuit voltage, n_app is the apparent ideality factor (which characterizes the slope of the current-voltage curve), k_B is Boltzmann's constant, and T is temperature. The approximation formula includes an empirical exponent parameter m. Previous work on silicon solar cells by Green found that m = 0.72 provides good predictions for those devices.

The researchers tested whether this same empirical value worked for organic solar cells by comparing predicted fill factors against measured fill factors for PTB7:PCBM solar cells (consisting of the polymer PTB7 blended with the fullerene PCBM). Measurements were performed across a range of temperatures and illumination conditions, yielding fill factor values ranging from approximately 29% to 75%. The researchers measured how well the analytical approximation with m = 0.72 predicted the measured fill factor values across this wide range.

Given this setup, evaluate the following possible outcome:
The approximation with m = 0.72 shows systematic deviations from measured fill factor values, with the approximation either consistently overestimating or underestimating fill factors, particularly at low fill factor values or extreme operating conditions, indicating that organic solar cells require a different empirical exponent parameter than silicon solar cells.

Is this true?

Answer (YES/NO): NO